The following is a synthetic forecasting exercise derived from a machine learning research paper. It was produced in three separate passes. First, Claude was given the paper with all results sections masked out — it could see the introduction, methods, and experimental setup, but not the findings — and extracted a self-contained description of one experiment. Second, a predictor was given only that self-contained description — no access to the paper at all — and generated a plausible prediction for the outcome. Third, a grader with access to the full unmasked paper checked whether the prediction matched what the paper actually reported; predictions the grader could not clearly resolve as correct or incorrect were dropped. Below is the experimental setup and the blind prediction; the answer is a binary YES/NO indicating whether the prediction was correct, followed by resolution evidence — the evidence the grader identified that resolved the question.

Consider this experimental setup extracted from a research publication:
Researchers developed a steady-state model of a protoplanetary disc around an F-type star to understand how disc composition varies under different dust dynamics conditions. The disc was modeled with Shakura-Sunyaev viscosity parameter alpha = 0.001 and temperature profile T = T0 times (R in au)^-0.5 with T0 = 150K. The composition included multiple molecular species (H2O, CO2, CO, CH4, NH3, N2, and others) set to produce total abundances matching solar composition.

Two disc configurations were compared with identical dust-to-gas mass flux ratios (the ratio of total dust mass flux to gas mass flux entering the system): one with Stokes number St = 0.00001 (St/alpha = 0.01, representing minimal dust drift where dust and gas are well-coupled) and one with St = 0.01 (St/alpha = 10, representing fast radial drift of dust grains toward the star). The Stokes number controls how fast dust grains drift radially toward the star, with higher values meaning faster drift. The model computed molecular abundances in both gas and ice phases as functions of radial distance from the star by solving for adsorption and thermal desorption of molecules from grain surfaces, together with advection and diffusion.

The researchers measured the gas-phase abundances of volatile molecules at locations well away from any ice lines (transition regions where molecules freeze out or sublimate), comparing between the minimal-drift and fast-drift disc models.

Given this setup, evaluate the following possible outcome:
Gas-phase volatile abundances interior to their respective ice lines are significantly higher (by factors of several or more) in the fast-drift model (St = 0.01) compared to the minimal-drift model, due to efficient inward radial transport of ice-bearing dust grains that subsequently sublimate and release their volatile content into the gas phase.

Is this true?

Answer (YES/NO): NO